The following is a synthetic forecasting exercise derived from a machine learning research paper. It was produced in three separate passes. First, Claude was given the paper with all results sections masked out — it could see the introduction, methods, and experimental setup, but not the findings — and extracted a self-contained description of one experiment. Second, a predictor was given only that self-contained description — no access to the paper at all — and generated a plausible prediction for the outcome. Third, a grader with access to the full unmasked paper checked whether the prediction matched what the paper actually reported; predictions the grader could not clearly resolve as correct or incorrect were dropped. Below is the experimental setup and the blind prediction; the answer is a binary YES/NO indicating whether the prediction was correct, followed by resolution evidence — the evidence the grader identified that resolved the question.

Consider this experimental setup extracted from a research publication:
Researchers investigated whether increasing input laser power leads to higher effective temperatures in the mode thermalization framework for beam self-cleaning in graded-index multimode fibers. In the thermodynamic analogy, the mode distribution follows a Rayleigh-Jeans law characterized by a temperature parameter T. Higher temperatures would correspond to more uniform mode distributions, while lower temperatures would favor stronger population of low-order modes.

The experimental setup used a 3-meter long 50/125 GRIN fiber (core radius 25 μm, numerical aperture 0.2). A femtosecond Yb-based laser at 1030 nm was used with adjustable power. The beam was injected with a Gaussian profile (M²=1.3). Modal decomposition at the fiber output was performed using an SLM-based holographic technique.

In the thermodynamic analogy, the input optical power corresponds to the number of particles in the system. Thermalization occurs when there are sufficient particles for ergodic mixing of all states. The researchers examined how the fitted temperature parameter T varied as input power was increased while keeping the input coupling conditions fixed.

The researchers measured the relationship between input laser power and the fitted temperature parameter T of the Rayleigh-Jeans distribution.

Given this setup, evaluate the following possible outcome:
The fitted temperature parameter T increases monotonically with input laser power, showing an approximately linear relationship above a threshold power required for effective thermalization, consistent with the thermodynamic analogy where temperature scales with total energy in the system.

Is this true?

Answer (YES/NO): NO